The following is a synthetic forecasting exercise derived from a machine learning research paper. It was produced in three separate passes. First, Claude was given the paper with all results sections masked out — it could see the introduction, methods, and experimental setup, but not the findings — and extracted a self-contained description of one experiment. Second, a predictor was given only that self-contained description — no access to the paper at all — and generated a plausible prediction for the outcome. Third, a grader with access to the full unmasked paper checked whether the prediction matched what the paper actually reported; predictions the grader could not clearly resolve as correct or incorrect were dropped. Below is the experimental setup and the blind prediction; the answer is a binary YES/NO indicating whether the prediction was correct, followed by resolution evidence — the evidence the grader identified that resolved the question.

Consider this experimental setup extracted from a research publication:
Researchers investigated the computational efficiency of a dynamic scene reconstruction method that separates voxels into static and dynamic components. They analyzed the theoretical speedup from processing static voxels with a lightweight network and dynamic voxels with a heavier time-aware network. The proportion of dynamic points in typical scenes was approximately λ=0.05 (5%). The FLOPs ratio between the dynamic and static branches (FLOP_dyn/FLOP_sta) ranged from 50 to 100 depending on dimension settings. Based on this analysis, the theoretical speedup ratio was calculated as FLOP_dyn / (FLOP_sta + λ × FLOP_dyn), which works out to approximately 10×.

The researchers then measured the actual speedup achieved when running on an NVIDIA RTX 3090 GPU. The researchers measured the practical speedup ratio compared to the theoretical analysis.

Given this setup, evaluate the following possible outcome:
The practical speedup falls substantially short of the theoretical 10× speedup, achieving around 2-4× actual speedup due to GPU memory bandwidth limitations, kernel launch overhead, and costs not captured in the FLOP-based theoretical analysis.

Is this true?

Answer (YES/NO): NO